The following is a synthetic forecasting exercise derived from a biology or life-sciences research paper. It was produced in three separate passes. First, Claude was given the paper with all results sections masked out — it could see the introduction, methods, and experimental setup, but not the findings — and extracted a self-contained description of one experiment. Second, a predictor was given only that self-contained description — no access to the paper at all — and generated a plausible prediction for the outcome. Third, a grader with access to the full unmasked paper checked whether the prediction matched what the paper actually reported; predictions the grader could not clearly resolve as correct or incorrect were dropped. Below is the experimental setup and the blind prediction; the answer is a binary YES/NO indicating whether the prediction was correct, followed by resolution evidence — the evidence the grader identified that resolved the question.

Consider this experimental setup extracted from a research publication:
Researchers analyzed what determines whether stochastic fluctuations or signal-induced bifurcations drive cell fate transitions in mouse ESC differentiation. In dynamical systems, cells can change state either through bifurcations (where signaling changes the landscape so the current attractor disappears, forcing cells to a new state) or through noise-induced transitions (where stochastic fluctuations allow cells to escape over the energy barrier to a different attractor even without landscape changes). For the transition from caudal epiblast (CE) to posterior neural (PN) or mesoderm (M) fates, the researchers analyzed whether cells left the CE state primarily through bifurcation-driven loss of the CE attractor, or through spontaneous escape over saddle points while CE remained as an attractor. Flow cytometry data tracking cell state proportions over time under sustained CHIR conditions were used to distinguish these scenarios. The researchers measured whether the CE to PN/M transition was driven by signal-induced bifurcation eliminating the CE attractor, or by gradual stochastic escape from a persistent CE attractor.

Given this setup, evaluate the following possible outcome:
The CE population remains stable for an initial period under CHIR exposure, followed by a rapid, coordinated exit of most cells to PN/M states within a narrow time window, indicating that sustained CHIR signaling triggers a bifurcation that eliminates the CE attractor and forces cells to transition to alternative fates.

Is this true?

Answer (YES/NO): NO